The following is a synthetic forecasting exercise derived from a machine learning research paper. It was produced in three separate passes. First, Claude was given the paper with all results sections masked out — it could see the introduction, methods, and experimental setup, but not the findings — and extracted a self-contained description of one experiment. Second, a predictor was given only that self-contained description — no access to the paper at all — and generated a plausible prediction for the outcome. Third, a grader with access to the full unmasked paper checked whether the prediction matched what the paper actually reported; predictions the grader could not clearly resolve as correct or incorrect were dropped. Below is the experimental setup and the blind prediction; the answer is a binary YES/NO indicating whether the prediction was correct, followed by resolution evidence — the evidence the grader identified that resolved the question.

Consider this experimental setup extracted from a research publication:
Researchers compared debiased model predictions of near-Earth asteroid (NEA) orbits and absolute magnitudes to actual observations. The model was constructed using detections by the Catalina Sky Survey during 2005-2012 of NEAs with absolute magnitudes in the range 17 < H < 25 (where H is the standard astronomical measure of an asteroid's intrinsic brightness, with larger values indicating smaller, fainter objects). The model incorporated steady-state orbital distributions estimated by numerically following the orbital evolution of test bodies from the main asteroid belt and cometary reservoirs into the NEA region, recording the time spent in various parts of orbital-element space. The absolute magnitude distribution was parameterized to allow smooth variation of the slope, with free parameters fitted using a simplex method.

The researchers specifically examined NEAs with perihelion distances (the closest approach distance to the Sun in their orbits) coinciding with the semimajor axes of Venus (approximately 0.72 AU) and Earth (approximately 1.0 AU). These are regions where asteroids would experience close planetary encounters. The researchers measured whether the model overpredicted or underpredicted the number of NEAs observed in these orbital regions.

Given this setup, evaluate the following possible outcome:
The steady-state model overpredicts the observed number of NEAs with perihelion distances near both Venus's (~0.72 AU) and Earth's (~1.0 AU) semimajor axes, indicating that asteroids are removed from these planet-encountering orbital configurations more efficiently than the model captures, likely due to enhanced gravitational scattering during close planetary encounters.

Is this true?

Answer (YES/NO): NO